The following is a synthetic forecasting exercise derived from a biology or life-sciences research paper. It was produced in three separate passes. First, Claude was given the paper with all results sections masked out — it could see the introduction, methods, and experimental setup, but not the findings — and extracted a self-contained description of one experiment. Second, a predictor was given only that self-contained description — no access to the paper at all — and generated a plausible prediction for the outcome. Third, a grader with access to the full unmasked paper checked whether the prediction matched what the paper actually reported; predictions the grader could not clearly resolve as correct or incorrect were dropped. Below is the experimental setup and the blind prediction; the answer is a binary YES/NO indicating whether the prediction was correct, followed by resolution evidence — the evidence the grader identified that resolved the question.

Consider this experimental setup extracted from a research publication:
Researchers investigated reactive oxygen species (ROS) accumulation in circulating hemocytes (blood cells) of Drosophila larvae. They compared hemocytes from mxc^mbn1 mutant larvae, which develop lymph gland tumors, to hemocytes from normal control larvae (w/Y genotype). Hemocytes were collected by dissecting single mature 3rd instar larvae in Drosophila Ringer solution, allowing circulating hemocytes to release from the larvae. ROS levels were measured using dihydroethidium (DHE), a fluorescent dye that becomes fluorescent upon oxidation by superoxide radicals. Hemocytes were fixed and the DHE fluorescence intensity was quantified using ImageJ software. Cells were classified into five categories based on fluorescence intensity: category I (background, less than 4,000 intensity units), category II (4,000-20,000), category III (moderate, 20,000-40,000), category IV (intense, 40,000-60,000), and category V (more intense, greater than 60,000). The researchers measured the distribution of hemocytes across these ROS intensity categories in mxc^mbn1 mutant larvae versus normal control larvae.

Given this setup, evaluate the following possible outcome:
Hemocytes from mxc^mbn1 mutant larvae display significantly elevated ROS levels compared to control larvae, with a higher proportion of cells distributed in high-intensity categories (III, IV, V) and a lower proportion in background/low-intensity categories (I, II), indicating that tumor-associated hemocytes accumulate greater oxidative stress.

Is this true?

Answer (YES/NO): YES